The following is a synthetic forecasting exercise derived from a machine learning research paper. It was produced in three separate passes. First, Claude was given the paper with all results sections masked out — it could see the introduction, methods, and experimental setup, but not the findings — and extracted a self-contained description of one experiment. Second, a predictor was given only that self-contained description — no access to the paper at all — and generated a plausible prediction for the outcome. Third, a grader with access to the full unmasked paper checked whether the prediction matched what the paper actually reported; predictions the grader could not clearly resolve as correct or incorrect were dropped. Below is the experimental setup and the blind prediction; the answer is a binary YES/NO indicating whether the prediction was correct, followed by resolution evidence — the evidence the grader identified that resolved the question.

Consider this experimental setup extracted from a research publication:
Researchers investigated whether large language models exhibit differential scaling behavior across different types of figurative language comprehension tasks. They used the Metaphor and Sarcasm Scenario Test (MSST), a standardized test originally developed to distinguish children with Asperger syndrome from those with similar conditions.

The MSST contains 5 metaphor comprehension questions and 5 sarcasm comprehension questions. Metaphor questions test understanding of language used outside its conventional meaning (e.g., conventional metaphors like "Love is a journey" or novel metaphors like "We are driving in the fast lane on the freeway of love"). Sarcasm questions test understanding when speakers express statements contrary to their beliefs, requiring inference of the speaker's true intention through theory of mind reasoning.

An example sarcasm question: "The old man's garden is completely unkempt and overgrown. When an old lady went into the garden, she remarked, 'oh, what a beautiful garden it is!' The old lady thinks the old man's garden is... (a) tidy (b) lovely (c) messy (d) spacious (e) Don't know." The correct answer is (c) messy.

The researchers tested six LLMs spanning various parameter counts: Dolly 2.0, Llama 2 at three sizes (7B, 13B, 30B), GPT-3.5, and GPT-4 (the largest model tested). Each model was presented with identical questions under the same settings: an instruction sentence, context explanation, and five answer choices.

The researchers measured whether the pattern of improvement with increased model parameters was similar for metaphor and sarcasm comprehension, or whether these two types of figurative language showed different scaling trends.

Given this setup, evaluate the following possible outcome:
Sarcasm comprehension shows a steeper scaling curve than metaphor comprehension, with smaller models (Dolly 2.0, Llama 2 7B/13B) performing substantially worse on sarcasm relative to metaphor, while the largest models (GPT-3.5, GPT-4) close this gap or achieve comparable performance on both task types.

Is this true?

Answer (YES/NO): NO